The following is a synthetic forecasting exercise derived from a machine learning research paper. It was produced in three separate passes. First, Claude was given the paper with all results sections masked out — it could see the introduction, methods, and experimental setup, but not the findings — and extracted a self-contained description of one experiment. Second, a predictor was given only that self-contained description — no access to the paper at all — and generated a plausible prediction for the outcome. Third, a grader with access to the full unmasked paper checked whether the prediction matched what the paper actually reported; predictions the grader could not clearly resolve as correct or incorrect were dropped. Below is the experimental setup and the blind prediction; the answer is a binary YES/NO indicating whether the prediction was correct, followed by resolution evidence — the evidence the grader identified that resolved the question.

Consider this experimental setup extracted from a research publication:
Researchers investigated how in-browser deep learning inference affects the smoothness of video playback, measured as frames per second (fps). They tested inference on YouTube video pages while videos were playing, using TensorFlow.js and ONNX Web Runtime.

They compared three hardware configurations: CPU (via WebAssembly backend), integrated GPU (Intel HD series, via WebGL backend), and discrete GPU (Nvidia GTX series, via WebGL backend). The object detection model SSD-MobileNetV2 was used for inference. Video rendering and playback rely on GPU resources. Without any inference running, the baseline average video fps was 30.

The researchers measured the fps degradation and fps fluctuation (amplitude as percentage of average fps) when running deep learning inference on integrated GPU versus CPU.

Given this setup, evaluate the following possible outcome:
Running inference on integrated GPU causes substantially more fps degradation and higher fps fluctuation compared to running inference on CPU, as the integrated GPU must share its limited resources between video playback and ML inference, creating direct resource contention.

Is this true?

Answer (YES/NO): YES